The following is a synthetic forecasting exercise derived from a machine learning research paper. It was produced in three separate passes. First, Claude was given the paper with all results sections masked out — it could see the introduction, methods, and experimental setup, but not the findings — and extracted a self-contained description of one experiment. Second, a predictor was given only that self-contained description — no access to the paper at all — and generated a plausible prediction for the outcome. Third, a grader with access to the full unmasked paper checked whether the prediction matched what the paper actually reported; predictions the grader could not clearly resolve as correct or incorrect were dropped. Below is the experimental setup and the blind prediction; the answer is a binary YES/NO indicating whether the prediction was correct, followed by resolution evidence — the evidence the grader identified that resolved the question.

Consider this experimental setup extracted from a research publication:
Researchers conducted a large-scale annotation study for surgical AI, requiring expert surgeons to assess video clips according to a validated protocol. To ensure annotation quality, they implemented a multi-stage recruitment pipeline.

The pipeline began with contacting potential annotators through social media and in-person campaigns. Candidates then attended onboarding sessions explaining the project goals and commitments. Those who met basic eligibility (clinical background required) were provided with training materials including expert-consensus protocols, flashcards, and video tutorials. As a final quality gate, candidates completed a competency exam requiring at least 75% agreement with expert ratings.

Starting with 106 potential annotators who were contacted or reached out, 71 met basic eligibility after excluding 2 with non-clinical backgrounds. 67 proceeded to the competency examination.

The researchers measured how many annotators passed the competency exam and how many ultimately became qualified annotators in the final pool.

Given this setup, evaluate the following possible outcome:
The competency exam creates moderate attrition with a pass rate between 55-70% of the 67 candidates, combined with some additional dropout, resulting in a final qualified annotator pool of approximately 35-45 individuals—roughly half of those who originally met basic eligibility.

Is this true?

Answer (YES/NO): NO